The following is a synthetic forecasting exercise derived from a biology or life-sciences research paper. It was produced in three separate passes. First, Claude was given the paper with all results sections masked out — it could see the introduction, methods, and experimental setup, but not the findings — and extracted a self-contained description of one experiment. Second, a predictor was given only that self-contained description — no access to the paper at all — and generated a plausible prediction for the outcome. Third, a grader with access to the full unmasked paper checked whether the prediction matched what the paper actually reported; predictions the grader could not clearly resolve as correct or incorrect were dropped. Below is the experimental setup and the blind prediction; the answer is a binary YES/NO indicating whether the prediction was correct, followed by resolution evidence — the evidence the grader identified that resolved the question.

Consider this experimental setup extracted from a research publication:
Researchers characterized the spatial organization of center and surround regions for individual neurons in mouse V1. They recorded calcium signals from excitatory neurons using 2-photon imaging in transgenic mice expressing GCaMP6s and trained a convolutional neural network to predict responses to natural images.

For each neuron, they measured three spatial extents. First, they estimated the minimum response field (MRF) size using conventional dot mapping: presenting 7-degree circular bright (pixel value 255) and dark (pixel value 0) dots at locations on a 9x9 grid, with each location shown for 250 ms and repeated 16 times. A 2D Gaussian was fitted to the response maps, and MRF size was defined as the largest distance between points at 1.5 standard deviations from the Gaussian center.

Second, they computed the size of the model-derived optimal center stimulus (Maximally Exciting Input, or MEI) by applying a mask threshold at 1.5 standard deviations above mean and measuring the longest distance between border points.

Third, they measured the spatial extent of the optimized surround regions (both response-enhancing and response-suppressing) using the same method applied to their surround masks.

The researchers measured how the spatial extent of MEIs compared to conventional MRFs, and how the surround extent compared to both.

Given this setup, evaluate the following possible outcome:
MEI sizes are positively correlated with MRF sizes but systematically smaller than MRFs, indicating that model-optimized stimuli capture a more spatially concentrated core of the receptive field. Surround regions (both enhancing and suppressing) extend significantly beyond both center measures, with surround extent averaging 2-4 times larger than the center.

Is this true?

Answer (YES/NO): NO